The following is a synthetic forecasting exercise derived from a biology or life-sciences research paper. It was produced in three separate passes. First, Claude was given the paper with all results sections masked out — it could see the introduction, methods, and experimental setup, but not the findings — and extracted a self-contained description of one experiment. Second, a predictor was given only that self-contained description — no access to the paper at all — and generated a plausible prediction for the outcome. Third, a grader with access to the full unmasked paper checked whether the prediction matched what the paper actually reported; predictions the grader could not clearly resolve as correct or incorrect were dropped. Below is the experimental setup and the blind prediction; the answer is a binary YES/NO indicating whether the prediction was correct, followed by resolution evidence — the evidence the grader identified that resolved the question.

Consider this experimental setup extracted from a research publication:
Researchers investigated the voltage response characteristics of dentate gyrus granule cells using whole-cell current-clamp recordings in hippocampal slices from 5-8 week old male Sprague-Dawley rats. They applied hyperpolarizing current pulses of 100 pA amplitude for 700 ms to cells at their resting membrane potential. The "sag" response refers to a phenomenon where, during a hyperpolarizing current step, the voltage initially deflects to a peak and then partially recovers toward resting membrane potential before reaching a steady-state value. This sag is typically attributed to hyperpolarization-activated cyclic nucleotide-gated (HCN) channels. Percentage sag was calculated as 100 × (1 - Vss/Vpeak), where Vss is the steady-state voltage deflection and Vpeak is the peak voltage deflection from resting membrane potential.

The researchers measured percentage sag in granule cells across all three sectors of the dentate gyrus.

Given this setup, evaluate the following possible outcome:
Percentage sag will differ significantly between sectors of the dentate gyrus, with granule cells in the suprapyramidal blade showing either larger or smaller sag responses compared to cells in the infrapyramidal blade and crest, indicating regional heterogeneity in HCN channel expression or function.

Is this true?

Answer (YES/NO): NO